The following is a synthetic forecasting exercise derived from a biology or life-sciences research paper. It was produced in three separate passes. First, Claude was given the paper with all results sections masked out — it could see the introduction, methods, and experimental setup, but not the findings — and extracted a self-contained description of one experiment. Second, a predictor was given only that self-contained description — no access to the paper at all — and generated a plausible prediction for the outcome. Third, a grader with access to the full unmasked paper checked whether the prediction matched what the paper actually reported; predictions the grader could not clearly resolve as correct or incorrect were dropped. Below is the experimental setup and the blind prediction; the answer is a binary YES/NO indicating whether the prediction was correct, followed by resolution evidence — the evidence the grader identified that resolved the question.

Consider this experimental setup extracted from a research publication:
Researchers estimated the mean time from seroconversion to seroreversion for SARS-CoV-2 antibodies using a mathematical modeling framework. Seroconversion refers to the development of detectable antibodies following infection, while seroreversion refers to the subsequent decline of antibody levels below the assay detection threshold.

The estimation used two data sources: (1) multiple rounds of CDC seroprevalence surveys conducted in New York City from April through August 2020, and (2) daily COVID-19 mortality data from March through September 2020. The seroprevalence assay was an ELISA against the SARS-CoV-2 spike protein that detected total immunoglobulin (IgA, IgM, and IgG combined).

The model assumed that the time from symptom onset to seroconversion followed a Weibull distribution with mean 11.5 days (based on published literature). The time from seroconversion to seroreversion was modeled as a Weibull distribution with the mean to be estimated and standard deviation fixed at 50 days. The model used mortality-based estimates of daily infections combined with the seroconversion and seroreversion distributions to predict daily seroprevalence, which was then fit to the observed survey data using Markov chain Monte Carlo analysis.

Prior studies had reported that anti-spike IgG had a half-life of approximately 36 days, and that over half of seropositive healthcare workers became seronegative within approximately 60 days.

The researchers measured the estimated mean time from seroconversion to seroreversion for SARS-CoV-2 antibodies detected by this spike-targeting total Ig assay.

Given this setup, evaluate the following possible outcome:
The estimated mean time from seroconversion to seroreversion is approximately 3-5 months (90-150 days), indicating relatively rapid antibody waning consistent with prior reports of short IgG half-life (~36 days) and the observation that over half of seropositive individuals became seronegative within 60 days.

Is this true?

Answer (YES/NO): YES